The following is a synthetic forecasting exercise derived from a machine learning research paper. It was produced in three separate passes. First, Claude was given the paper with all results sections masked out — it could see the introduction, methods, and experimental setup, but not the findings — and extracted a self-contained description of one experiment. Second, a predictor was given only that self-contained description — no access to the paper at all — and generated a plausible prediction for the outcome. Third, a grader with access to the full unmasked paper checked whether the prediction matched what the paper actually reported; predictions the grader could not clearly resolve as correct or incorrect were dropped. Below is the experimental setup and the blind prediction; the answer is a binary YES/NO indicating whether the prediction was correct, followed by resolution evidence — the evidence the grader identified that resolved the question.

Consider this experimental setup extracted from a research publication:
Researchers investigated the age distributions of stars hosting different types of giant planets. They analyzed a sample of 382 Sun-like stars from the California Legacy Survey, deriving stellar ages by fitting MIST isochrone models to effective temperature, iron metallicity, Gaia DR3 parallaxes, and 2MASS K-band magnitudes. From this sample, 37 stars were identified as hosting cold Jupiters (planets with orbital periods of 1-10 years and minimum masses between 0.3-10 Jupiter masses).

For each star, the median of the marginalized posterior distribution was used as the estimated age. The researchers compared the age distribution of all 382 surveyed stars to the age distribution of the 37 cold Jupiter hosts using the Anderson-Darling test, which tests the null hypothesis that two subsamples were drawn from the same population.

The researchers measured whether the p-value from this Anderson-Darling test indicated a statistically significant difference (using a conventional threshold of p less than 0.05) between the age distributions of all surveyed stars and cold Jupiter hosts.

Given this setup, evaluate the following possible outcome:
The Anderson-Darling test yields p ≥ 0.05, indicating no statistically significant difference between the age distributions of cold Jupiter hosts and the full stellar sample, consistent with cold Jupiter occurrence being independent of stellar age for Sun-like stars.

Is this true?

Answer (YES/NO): YES